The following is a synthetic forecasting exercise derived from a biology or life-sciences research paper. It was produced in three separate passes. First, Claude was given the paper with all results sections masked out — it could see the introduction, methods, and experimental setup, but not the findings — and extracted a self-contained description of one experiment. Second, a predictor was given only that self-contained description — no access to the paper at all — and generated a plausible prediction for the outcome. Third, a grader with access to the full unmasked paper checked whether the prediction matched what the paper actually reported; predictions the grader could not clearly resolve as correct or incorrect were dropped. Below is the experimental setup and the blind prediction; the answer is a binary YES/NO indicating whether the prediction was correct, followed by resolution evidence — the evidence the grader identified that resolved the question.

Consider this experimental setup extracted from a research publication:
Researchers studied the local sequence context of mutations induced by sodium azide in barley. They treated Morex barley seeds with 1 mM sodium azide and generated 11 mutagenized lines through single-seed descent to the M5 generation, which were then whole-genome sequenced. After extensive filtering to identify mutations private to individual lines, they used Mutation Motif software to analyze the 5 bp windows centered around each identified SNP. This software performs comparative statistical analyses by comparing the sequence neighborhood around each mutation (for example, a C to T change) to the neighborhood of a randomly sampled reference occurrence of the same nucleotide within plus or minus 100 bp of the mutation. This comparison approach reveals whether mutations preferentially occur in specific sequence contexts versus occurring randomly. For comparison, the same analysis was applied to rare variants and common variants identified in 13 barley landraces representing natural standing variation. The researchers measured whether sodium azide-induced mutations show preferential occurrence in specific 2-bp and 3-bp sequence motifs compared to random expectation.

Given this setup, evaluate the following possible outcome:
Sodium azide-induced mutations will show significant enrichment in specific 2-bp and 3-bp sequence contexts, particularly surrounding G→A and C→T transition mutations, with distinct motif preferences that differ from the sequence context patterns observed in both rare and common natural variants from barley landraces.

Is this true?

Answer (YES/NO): YES